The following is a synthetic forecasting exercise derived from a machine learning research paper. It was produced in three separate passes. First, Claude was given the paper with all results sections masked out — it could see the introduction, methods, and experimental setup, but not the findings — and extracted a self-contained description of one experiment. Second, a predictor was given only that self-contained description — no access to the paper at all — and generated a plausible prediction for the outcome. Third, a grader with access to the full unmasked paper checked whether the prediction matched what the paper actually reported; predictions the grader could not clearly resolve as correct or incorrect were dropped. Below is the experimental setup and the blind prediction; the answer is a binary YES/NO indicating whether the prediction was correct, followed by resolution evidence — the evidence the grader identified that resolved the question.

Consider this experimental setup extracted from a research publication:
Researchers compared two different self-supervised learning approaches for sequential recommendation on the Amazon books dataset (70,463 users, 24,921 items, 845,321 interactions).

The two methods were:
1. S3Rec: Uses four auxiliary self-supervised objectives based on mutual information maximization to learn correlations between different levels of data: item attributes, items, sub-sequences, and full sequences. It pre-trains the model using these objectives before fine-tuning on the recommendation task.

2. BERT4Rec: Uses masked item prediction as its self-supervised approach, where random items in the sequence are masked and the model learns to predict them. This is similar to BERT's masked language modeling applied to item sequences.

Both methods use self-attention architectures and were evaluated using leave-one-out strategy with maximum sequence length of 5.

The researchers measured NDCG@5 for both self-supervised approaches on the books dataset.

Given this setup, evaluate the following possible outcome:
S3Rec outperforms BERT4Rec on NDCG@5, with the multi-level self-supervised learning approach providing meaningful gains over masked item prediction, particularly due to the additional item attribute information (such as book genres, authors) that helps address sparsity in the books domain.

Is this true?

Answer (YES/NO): YES